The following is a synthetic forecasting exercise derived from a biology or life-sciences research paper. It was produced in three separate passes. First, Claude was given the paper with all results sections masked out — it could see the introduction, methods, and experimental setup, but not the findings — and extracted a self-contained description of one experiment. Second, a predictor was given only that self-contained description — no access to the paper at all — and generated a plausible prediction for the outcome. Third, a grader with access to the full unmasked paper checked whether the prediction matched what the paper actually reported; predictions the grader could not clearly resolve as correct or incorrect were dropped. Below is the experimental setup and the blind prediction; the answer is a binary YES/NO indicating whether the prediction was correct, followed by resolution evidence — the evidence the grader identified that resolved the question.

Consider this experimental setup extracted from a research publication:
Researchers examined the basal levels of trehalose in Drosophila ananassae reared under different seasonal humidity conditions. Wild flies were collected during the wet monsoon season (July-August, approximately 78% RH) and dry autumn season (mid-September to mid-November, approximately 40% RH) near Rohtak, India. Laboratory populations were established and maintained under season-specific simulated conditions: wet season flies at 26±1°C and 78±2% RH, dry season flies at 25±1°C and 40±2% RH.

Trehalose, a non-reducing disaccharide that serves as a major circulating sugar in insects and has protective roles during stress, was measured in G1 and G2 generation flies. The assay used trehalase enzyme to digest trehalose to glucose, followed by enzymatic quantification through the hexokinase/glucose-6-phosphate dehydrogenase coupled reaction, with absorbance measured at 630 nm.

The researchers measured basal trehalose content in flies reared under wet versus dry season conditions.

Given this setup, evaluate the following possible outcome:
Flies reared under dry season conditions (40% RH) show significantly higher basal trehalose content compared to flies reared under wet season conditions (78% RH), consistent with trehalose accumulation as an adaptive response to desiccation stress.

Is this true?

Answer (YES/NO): YES